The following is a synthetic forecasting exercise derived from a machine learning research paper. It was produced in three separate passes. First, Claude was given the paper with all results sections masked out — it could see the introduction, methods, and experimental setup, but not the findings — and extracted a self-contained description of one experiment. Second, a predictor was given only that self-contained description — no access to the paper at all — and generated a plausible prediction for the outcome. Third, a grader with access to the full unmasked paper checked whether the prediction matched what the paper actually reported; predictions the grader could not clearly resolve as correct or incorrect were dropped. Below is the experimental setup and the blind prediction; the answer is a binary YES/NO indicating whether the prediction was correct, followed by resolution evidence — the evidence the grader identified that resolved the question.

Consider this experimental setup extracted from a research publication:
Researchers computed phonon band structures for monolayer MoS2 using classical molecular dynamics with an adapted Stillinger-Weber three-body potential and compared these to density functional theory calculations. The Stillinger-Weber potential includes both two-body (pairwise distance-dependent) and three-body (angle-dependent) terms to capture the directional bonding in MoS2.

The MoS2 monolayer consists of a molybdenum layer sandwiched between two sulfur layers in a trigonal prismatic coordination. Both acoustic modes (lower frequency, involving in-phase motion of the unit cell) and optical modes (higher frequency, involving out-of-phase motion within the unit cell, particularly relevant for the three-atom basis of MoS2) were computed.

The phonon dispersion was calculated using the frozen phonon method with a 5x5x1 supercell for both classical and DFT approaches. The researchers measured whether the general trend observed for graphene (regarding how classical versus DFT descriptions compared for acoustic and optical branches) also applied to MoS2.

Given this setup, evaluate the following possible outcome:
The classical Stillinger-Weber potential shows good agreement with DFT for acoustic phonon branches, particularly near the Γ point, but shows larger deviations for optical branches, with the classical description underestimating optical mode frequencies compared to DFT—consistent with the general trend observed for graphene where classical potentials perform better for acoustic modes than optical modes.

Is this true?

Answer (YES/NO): NO